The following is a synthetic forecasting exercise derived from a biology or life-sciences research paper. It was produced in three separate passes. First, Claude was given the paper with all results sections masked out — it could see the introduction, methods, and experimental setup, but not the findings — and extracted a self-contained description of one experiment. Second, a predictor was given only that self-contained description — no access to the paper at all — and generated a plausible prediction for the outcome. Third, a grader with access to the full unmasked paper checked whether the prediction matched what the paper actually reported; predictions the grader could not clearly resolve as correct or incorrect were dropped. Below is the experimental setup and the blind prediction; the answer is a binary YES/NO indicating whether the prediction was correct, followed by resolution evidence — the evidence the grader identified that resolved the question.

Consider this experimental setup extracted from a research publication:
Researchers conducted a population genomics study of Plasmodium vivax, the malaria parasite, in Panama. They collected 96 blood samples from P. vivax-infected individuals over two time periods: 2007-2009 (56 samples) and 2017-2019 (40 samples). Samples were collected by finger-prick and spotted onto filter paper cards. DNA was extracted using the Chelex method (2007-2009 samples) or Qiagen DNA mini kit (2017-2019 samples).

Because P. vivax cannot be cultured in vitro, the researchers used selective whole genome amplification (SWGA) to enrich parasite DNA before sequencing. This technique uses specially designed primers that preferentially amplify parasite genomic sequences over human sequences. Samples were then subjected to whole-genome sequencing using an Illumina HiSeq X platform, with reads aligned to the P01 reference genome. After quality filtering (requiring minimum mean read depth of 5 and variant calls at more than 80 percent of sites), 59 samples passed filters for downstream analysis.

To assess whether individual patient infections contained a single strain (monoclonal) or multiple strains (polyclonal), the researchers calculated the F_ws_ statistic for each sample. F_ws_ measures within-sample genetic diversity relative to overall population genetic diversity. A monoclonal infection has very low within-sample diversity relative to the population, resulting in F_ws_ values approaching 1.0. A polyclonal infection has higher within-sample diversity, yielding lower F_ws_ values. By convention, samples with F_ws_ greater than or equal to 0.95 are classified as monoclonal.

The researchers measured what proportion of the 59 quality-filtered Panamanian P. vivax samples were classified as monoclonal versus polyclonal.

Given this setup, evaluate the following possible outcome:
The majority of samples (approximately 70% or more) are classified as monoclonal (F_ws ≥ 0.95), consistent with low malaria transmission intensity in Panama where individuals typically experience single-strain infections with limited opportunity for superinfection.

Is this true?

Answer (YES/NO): YES